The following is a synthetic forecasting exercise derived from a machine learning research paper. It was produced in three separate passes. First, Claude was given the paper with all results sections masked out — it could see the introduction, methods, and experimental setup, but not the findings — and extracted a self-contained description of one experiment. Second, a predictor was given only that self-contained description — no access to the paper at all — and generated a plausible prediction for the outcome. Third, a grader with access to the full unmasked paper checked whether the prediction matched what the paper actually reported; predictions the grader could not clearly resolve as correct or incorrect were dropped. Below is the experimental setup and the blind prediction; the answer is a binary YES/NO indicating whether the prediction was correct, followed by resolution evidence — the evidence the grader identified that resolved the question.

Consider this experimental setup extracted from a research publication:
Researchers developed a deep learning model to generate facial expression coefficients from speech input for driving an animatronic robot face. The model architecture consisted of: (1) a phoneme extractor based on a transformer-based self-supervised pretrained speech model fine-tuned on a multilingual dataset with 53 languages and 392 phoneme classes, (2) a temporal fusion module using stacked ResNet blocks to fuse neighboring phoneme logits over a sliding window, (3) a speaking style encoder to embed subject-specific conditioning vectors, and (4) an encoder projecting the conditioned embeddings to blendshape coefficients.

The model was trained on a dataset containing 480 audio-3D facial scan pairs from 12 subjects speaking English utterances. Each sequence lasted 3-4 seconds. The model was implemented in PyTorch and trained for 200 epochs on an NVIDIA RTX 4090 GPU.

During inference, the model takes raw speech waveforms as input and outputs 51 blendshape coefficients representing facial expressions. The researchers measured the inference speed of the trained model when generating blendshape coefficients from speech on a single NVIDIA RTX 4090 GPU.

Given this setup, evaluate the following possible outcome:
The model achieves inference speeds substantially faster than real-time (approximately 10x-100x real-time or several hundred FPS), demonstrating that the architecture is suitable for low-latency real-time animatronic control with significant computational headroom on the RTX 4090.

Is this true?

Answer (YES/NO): NO